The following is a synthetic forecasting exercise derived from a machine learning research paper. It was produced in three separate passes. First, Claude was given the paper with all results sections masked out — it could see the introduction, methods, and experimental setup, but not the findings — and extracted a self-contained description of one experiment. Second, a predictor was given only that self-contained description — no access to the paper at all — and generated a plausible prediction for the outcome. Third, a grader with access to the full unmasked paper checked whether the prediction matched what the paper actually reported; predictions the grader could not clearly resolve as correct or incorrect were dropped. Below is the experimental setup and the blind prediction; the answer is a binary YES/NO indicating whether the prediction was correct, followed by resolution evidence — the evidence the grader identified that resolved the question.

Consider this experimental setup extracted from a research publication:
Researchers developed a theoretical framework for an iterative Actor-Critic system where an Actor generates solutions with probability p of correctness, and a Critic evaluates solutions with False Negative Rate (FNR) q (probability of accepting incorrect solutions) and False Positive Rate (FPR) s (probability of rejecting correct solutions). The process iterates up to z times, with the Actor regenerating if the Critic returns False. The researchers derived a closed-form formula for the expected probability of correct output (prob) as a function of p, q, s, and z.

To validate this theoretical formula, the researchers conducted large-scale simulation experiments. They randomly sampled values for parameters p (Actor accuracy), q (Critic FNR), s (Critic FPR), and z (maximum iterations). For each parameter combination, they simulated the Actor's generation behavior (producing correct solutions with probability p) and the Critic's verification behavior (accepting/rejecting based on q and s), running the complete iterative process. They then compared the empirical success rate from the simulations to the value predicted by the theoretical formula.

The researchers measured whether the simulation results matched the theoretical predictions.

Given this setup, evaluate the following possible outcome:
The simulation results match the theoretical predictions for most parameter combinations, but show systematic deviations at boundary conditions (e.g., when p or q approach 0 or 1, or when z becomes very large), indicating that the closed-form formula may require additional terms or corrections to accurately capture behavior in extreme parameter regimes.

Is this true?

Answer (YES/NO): NO